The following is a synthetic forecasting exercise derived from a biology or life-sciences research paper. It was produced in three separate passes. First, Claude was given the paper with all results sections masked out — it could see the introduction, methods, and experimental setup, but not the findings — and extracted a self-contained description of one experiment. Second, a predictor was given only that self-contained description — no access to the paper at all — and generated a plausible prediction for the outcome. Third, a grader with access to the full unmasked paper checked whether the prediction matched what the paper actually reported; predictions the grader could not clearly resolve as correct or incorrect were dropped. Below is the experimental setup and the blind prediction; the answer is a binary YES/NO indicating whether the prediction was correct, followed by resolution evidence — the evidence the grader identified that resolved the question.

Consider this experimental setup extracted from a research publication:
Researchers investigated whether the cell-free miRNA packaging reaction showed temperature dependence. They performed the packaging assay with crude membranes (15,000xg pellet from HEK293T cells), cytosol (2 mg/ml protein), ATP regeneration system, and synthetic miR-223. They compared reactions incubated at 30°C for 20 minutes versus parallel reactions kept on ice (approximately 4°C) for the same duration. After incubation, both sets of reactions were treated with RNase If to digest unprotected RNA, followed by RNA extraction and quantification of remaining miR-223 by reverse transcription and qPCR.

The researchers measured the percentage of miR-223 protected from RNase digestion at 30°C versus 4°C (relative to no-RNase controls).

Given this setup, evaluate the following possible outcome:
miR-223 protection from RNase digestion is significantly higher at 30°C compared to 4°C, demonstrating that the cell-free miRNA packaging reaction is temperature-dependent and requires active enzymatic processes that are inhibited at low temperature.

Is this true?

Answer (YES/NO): YES